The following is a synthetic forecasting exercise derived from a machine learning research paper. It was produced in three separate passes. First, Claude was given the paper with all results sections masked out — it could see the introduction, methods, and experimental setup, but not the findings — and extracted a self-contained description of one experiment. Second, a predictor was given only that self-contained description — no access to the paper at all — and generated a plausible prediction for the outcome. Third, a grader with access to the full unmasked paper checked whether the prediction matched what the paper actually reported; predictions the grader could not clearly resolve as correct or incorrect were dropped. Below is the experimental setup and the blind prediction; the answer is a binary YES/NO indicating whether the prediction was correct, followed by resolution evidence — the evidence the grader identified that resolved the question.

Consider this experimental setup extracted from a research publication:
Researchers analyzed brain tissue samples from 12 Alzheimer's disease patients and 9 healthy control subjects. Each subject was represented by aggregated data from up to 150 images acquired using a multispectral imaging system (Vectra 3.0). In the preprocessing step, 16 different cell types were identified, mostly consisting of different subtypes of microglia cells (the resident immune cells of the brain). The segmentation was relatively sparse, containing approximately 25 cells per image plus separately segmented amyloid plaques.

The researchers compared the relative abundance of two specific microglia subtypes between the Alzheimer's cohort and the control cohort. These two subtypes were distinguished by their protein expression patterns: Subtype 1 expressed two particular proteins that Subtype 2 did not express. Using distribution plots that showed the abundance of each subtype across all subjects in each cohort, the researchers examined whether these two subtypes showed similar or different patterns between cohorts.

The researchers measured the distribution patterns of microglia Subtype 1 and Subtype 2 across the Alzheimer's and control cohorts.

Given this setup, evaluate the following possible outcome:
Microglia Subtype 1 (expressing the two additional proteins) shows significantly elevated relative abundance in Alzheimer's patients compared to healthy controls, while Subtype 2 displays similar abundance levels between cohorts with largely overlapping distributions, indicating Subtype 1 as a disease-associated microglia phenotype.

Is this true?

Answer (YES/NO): NO